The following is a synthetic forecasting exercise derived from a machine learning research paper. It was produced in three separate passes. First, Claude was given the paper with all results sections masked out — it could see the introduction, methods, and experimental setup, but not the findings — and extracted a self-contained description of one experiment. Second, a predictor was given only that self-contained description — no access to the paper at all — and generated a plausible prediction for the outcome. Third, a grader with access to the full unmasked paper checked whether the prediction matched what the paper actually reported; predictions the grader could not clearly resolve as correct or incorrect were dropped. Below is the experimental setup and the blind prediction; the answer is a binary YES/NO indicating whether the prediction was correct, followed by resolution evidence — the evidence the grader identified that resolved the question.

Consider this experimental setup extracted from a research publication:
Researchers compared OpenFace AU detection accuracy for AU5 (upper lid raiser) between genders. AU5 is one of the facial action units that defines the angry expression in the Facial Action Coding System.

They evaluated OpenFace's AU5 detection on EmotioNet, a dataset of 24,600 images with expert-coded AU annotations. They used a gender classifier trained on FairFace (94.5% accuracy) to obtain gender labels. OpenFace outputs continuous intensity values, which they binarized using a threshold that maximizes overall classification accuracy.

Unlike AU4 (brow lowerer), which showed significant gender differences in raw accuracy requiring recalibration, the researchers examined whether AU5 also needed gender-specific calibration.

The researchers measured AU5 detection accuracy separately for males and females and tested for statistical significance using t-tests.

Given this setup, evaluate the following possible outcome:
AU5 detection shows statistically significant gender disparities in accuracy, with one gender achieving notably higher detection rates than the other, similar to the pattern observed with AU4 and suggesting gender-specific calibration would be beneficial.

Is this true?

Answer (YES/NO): NO